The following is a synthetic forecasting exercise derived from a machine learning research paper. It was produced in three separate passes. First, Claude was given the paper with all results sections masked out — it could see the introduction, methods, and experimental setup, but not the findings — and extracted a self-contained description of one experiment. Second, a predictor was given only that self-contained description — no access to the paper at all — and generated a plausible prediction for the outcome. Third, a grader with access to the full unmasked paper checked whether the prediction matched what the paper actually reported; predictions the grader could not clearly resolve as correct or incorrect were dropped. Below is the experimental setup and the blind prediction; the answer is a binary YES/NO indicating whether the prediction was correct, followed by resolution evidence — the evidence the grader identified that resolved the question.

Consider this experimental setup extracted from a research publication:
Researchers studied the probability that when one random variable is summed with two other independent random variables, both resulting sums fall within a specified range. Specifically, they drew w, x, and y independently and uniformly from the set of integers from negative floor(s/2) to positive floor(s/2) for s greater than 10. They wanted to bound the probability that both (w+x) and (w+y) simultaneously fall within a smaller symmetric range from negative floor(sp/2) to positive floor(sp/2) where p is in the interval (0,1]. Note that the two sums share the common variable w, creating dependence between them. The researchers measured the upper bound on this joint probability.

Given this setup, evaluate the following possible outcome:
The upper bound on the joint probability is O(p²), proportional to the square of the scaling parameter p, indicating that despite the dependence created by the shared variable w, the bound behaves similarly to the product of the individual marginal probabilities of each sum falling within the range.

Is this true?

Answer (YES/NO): YES